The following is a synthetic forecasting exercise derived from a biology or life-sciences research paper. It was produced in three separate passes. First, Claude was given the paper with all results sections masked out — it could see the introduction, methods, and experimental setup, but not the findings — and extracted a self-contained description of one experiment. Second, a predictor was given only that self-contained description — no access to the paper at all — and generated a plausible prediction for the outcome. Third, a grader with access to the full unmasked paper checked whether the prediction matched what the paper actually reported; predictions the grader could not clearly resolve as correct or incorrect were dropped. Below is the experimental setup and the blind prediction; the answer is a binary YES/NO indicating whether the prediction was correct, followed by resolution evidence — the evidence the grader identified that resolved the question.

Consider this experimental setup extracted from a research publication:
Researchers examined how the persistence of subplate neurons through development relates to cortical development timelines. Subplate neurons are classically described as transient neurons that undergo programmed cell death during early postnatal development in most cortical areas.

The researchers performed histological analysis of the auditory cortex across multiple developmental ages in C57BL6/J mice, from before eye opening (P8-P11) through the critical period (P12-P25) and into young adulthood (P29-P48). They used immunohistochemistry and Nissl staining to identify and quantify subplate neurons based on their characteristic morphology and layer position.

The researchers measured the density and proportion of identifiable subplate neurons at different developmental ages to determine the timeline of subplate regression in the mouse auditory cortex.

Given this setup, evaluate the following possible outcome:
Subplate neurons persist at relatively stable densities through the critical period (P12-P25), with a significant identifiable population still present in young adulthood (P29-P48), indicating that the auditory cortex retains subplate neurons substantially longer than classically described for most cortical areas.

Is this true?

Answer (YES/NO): NO